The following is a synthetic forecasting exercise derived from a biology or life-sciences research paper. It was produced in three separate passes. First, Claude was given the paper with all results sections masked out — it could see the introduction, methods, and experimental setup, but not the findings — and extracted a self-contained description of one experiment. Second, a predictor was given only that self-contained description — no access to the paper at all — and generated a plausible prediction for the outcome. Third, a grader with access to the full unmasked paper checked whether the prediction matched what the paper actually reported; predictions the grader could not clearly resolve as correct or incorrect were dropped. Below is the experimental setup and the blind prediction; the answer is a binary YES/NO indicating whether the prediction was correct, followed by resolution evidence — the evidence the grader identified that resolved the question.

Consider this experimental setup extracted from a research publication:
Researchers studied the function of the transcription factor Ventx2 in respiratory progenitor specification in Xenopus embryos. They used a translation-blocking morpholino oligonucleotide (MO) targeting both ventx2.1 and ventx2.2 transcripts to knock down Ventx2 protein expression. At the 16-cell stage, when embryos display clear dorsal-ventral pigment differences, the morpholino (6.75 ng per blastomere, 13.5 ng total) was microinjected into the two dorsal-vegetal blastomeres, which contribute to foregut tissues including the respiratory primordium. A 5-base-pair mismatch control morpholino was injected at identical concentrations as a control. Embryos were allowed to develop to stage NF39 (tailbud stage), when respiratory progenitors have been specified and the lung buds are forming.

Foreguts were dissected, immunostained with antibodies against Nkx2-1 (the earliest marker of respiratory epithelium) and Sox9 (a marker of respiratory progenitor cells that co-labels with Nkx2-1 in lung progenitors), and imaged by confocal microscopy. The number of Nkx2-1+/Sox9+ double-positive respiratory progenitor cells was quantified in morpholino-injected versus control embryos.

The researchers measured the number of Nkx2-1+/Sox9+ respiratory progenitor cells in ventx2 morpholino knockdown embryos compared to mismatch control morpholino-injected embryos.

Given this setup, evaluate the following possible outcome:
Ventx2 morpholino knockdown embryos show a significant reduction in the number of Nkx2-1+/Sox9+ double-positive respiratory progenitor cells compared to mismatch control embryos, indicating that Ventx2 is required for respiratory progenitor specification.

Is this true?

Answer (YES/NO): NO